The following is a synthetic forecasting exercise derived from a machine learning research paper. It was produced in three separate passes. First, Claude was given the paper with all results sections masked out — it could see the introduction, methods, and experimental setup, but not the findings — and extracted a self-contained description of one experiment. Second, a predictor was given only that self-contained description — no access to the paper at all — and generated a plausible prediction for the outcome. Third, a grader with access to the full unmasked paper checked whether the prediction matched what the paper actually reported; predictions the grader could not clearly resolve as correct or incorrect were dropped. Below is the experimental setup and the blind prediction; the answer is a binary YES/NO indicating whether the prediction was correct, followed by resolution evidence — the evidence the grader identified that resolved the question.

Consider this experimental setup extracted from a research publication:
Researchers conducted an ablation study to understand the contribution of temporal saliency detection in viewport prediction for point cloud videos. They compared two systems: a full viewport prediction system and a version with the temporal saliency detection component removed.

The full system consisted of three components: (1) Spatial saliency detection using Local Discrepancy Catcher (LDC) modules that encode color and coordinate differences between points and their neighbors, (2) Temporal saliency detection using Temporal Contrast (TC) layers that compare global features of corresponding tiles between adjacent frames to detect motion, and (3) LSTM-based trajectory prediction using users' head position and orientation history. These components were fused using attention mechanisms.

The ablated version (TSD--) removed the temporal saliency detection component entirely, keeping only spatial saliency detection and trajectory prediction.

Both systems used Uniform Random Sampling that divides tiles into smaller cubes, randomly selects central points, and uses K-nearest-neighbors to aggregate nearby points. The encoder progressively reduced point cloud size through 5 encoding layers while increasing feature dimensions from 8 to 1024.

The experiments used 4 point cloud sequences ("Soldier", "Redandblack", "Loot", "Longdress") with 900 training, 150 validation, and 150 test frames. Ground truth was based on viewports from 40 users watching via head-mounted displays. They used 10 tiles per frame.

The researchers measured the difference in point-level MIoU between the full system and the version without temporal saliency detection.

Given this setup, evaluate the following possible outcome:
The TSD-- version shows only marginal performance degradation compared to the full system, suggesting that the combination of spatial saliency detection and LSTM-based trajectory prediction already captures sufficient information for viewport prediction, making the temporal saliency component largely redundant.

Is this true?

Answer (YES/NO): NO